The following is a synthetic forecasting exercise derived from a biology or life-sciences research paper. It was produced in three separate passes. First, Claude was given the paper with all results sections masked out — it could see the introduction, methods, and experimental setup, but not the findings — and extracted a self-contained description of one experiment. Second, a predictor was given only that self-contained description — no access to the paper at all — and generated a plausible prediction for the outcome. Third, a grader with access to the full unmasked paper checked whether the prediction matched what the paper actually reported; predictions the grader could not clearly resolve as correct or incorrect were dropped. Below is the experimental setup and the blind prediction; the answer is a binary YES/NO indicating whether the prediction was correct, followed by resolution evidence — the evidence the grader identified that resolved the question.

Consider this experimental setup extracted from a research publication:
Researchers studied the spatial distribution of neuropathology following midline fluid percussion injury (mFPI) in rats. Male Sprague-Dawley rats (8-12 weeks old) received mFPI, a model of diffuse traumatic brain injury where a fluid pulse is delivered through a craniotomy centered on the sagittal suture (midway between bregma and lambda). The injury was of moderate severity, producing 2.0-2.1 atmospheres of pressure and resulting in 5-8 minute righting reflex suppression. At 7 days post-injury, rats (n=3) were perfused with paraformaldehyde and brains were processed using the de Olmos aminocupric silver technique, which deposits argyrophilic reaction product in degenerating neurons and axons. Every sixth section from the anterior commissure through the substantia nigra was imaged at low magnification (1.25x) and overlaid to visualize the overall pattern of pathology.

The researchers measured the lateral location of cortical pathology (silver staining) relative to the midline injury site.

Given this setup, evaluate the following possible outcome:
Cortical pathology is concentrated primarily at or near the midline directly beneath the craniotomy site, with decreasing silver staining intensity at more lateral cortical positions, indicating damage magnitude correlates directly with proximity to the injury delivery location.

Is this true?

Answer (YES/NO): NO